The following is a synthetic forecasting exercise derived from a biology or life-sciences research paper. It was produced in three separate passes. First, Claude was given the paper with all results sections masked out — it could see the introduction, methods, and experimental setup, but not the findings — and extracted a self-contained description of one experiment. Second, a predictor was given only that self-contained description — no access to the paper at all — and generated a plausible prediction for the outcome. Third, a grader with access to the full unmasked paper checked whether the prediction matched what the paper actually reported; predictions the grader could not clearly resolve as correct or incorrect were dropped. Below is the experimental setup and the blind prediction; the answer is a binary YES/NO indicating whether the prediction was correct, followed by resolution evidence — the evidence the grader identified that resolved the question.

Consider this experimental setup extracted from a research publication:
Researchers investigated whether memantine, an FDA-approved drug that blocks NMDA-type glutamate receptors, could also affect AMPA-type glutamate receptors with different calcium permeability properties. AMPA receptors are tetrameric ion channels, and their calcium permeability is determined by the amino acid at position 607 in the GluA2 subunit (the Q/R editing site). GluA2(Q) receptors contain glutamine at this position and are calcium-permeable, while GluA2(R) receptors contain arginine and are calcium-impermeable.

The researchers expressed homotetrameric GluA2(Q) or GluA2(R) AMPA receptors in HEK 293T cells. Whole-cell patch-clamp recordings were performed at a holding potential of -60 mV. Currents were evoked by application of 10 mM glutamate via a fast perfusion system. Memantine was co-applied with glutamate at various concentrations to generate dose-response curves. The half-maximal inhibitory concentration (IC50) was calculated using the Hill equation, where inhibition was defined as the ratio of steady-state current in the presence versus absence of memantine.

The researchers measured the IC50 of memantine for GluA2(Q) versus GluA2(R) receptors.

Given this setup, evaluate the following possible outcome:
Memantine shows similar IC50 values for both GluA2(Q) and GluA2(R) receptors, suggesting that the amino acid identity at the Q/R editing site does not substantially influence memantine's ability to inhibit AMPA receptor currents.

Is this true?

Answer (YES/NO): NO